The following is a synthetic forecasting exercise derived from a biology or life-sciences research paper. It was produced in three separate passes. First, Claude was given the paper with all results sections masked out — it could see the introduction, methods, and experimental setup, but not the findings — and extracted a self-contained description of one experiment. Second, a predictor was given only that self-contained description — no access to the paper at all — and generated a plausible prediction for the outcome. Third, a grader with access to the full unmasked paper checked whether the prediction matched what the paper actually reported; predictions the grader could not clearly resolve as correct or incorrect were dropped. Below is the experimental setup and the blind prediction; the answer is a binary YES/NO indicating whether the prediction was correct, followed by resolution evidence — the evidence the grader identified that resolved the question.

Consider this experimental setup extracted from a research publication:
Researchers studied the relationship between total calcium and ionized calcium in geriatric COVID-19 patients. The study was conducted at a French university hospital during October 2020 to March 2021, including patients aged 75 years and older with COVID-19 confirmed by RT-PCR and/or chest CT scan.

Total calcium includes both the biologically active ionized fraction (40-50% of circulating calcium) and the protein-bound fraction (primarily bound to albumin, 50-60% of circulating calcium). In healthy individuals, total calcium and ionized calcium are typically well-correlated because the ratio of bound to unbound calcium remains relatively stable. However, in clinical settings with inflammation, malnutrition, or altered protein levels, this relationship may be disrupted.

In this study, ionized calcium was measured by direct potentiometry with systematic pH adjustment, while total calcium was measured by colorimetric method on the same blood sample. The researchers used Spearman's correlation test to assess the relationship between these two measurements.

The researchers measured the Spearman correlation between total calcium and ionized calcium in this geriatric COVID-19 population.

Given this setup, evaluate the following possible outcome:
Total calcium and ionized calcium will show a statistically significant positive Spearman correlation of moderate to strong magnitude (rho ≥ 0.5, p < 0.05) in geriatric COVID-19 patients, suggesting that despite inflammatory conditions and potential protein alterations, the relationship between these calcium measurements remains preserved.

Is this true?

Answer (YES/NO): NO